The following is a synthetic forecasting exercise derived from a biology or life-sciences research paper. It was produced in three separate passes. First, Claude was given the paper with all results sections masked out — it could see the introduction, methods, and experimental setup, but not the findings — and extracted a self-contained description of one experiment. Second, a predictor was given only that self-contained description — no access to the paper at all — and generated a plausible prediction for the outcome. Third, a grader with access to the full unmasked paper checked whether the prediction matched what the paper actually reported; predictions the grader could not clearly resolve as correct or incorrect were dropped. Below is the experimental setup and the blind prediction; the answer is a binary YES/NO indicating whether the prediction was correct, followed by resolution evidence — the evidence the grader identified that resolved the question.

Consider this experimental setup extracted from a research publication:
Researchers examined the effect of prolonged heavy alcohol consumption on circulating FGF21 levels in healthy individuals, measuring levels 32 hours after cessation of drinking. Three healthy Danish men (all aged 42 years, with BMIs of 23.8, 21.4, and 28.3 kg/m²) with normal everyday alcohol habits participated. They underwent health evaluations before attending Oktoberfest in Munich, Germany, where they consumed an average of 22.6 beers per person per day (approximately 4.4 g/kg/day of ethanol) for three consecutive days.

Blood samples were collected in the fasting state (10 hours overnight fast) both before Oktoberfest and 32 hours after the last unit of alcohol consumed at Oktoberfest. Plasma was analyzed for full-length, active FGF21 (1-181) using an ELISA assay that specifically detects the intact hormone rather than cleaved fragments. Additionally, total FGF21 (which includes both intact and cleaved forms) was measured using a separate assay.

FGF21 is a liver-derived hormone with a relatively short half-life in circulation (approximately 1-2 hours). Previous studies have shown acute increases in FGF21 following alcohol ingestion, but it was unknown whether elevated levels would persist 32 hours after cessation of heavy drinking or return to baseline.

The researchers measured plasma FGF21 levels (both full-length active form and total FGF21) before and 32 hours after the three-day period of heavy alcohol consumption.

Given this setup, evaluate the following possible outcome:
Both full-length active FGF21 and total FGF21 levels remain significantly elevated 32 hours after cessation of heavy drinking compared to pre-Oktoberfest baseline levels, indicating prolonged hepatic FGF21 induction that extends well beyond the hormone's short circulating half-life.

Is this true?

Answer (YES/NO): YES